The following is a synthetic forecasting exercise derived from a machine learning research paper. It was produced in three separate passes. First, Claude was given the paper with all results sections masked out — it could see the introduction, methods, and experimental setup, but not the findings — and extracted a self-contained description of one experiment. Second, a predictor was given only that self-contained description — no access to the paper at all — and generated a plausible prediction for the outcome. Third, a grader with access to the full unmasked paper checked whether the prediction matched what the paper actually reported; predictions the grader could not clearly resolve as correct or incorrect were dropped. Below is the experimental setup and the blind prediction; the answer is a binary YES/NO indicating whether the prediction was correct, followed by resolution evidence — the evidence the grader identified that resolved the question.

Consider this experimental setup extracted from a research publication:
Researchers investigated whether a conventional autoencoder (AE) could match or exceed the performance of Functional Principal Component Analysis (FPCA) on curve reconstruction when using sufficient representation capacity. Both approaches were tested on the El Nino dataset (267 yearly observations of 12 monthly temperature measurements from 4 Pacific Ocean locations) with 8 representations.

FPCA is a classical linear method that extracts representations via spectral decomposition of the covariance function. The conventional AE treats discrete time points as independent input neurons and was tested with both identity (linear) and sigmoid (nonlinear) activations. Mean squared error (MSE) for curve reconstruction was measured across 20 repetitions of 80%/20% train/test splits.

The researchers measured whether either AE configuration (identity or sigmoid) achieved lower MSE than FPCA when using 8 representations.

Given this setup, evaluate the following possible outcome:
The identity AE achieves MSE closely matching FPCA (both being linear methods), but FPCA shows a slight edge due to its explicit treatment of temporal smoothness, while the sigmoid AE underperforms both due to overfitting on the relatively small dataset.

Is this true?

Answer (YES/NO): NO